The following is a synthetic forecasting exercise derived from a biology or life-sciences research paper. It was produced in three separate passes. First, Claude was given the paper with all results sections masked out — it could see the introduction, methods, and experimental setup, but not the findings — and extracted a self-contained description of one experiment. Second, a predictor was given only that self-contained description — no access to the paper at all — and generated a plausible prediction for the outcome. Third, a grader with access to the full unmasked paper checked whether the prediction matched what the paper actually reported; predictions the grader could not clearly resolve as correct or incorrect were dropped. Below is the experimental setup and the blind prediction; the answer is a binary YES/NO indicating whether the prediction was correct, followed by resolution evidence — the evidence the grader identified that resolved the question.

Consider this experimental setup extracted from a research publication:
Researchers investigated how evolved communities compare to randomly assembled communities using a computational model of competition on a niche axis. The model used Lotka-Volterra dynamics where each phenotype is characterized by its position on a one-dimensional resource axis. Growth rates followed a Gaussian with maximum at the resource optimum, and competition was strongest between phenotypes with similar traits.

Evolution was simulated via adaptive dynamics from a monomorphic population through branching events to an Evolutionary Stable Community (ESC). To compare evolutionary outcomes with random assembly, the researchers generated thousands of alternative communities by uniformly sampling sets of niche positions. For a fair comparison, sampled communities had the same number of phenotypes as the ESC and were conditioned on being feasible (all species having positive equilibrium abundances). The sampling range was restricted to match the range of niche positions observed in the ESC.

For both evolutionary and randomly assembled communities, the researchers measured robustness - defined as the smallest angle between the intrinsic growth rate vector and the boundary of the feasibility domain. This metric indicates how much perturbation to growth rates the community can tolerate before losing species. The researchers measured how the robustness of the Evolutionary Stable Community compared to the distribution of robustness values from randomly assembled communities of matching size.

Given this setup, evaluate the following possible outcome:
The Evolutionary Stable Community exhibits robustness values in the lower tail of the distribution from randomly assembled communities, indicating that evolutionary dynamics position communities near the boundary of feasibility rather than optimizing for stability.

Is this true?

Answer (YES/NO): NO